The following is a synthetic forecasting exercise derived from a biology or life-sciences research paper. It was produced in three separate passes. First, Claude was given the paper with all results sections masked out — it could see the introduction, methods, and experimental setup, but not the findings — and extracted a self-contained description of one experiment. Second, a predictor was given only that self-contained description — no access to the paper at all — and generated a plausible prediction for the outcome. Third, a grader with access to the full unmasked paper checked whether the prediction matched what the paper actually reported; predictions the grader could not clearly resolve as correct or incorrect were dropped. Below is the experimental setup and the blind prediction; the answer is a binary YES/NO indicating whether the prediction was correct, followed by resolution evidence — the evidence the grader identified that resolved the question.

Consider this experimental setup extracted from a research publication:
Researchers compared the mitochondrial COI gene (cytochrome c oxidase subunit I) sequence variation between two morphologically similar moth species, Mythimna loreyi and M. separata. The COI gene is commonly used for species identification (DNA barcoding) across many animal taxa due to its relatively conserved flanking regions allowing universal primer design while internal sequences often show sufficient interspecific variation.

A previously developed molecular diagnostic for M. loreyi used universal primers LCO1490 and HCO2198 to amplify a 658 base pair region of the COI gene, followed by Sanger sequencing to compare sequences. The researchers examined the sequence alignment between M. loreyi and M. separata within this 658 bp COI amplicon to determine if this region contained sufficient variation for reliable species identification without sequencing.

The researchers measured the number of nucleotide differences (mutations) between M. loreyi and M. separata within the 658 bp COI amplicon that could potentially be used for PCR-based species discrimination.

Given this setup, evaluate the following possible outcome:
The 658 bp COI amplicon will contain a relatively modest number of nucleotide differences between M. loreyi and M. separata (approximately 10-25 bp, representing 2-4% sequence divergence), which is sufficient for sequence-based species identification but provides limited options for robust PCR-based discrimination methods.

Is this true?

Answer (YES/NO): NO